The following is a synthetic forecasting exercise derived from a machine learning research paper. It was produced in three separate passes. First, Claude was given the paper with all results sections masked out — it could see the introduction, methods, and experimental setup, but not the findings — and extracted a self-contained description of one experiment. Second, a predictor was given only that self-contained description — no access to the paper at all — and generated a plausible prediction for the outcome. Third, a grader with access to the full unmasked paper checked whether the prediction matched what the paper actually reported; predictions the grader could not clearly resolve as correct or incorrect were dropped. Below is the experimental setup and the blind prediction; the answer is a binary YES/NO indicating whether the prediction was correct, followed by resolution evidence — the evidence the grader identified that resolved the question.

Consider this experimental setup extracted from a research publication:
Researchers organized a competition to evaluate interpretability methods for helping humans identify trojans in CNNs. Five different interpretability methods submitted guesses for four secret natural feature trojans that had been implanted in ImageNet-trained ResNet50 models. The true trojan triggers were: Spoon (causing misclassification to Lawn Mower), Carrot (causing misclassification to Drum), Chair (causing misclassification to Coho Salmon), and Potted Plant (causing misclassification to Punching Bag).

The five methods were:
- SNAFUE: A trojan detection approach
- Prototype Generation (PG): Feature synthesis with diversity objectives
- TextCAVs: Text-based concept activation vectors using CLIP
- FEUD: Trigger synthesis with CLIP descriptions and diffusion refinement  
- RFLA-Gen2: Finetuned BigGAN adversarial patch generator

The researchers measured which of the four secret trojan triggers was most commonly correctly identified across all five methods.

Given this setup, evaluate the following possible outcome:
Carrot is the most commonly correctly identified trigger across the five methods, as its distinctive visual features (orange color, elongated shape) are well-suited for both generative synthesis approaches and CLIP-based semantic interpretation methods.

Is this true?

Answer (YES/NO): NO